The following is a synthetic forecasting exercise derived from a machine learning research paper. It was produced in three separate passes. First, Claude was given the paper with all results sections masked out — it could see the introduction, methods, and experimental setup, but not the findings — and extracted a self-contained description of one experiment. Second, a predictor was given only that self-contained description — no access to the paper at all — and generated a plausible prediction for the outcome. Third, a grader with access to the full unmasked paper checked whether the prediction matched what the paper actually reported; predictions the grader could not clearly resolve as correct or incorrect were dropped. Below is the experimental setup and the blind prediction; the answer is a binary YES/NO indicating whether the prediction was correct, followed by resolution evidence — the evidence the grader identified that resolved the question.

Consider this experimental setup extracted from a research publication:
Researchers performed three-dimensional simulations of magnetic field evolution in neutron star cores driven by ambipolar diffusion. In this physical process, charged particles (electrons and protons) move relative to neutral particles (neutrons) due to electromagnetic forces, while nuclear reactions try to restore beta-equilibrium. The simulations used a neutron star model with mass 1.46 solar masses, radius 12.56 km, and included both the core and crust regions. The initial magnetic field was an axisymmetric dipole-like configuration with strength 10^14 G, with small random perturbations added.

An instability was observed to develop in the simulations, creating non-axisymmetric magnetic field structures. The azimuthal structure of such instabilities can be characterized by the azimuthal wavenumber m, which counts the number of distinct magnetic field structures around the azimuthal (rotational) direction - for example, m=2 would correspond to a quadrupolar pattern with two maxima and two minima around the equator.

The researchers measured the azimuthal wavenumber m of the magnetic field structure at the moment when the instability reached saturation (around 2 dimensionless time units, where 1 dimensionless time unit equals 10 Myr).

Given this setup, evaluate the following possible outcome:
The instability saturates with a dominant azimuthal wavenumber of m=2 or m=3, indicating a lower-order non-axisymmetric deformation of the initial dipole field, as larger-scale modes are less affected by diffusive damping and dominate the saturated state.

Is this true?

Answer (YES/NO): NO